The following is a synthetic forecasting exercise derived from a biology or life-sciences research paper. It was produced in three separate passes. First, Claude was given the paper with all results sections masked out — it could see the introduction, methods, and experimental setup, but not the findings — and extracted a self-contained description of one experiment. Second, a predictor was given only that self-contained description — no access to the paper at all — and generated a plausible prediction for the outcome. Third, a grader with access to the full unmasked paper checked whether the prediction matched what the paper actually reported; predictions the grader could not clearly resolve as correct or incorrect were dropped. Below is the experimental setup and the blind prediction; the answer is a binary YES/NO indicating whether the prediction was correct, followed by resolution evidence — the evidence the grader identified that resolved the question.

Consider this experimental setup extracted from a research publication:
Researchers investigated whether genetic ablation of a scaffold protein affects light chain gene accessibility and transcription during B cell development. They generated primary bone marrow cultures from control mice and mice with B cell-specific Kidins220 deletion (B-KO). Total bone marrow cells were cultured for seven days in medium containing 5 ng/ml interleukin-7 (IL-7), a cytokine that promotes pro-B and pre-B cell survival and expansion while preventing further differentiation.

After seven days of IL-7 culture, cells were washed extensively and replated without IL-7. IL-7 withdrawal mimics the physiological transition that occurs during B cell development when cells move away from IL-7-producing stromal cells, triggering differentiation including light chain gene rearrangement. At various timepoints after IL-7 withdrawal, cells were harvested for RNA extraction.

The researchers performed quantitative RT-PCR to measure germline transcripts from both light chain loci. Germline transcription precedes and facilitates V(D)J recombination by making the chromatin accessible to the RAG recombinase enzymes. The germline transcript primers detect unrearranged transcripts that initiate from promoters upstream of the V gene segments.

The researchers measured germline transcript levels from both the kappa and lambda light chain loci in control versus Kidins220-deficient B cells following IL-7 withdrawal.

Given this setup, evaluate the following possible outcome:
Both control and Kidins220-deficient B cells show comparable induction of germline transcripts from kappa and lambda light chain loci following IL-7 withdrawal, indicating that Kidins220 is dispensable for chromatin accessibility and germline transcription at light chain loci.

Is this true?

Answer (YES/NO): NO